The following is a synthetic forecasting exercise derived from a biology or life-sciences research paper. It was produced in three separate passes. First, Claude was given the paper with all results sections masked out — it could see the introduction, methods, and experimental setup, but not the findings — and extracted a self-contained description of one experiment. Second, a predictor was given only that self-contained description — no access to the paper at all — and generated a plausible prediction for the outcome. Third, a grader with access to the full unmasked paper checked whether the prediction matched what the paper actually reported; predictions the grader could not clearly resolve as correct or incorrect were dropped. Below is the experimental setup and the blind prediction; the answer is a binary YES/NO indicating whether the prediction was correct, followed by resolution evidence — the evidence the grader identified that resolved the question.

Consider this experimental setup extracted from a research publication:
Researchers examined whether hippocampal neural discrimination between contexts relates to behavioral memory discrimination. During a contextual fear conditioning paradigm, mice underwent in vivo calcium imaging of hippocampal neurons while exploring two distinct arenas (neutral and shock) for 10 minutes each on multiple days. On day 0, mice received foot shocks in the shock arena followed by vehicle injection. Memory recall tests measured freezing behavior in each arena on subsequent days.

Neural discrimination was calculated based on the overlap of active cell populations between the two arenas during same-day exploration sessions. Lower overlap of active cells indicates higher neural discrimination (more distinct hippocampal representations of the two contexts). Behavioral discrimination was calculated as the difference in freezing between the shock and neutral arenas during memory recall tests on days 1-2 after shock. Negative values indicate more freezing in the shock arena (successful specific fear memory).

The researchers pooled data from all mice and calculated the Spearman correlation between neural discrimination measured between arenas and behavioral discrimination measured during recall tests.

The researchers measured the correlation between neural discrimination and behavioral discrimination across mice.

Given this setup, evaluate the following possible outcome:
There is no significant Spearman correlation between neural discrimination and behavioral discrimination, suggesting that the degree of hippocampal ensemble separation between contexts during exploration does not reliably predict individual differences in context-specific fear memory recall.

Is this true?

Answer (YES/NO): NO